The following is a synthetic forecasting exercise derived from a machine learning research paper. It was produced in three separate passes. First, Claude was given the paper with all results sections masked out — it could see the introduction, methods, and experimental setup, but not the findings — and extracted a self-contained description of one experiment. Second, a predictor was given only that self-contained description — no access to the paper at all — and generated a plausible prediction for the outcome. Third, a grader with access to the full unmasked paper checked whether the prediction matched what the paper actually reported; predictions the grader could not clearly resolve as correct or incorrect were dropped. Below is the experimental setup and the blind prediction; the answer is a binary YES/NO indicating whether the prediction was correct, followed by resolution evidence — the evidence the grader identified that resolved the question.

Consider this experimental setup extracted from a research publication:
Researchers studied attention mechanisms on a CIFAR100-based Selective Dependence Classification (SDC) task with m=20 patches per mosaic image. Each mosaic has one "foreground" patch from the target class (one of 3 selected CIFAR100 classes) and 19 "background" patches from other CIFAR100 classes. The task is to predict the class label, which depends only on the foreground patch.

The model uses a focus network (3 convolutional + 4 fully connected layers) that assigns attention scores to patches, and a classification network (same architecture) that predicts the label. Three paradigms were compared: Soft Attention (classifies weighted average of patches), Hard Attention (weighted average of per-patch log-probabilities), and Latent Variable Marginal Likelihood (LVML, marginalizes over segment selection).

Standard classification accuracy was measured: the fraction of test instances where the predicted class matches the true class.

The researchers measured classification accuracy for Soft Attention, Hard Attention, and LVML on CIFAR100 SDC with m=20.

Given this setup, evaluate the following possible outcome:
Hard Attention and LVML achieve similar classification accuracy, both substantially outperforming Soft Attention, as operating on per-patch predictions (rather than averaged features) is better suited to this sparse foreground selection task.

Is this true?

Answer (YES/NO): NO